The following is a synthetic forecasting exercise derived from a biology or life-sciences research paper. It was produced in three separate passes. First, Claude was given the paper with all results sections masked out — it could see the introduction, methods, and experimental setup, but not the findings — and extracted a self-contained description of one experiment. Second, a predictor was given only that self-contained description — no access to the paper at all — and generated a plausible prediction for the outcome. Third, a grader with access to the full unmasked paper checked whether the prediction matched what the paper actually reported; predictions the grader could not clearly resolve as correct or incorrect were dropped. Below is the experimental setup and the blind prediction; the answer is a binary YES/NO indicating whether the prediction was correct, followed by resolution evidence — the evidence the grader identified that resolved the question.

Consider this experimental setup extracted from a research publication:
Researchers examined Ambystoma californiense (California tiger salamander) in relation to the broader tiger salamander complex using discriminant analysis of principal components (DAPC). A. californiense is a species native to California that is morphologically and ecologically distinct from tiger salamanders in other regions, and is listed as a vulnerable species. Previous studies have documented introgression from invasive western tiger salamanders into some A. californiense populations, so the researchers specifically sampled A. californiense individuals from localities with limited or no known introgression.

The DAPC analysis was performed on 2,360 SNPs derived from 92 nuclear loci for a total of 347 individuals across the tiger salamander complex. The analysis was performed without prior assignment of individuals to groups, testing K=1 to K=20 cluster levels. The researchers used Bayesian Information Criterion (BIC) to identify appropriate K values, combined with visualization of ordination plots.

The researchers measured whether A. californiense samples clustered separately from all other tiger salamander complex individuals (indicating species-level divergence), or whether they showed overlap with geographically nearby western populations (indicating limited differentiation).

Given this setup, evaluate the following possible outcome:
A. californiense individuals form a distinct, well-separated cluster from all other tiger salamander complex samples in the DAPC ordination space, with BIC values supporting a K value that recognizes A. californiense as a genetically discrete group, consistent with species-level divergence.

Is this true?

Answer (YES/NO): YES